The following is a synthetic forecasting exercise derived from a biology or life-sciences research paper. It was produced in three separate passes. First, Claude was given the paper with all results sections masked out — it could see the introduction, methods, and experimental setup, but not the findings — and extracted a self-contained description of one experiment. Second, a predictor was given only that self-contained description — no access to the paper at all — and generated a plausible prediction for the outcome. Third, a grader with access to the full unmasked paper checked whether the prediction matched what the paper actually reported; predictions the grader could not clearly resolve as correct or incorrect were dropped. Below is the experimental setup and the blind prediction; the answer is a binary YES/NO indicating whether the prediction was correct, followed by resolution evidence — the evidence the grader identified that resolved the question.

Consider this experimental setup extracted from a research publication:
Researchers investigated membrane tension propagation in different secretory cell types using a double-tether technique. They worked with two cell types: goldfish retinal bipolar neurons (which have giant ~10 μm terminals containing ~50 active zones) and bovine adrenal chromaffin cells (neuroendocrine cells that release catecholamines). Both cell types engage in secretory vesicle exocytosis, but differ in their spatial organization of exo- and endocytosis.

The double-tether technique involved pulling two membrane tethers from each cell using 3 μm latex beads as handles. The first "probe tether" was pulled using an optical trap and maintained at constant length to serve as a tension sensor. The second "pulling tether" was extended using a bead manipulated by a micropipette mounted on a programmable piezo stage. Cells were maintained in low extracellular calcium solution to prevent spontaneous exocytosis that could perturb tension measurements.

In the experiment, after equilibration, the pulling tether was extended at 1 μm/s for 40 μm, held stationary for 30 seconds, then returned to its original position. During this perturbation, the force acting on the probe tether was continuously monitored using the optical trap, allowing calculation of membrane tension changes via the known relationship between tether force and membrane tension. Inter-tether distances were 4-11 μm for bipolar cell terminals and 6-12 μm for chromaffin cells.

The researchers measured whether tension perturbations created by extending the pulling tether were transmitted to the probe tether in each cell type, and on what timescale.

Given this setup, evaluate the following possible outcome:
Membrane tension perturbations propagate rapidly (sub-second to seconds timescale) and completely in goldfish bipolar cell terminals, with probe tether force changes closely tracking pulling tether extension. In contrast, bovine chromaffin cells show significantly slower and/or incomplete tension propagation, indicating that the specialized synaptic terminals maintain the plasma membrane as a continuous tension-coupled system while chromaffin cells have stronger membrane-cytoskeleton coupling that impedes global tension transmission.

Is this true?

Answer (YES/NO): YES